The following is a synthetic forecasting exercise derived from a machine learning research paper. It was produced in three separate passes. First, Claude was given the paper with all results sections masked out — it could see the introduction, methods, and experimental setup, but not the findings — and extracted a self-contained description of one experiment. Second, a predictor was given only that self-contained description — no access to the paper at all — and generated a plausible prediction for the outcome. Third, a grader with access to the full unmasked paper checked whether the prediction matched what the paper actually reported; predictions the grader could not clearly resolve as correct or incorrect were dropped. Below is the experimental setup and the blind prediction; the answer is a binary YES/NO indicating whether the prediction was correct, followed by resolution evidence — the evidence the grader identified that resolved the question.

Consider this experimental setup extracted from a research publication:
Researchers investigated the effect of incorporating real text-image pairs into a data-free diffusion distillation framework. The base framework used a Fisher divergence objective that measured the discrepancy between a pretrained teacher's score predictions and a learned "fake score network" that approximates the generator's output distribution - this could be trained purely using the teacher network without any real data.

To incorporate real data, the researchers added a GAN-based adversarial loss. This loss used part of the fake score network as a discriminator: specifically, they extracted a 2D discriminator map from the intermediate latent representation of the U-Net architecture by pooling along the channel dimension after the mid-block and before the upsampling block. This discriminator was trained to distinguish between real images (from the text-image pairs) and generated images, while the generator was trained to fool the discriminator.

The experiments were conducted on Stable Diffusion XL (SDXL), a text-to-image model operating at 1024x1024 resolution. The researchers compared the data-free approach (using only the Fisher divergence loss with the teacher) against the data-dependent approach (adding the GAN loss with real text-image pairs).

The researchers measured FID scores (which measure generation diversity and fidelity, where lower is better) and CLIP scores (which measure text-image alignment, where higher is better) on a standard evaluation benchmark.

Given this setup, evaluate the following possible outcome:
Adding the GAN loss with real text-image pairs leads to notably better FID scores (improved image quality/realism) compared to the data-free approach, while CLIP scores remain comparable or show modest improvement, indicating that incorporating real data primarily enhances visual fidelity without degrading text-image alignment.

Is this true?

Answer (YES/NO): YES